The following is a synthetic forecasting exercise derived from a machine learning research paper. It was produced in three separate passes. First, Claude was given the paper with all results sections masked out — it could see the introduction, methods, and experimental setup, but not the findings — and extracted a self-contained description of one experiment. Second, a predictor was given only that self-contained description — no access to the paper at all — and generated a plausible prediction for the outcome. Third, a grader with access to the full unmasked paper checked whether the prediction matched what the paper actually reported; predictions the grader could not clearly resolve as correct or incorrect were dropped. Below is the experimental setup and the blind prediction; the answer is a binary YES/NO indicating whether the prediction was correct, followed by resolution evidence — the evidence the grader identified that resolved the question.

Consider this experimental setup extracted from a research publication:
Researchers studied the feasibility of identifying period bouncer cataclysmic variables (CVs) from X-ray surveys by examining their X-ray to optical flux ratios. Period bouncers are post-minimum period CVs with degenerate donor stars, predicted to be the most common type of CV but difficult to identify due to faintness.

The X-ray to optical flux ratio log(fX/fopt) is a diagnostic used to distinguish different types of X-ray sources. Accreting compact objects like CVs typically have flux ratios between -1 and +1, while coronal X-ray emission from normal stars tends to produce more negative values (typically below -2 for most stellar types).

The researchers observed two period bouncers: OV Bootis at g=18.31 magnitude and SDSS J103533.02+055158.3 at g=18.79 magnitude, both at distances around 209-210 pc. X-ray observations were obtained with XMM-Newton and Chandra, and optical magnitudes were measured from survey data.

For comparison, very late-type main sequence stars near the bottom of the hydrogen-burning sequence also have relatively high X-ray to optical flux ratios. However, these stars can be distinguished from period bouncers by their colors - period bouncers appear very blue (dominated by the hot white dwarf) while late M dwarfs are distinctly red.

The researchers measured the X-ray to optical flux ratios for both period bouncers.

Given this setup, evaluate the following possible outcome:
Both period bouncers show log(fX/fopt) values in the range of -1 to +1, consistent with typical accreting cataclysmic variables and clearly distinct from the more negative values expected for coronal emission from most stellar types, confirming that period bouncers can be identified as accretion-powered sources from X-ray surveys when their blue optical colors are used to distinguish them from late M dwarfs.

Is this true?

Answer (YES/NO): YES